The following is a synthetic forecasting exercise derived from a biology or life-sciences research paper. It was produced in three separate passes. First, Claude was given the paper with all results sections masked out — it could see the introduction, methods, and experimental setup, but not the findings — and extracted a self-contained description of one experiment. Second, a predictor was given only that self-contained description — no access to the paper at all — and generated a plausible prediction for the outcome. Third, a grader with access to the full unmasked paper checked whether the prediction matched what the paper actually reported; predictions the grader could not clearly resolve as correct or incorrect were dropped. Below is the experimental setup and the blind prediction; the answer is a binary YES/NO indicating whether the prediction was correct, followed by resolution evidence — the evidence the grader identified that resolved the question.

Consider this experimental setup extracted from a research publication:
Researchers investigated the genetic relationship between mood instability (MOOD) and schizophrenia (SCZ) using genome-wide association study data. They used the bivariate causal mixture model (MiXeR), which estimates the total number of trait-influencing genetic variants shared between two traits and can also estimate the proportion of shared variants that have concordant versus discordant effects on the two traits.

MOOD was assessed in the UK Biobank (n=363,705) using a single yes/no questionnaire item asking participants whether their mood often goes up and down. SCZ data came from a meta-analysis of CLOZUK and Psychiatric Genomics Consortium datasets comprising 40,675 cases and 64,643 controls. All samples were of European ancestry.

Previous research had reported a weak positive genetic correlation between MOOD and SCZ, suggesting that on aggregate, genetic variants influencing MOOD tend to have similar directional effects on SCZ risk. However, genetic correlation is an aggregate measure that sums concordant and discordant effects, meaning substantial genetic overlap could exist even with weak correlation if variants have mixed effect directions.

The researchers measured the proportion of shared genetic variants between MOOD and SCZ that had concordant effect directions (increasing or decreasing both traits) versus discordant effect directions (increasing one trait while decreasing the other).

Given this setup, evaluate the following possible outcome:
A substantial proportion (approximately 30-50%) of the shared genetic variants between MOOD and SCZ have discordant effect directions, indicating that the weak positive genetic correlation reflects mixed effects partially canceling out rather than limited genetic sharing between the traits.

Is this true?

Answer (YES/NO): YES